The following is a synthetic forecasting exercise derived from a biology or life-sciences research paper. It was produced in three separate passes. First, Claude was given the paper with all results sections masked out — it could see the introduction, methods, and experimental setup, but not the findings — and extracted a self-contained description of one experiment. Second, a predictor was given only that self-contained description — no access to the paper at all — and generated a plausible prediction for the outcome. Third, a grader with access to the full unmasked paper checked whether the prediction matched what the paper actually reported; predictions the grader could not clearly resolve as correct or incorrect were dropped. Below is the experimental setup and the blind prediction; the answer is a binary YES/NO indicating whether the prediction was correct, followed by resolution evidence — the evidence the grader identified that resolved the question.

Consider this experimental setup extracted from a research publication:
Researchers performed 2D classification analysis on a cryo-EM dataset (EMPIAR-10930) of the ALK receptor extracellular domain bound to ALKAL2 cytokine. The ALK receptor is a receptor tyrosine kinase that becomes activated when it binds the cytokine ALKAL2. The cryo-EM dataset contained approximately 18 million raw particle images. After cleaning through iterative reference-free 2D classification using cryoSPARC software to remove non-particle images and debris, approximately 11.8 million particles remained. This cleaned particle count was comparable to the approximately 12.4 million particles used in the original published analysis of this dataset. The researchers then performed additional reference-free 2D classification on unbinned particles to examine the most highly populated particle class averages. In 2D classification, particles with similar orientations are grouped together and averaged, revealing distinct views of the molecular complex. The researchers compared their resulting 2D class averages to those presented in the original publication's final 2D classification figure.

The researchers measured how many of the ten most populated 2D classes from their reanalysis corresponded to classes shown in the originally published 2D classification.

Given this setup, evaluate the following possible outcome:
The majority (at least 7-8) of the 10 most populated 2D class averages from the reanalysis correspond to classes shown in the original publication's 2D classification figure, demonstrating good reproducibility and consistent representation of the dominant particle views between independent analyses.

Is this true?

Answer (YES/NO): NO